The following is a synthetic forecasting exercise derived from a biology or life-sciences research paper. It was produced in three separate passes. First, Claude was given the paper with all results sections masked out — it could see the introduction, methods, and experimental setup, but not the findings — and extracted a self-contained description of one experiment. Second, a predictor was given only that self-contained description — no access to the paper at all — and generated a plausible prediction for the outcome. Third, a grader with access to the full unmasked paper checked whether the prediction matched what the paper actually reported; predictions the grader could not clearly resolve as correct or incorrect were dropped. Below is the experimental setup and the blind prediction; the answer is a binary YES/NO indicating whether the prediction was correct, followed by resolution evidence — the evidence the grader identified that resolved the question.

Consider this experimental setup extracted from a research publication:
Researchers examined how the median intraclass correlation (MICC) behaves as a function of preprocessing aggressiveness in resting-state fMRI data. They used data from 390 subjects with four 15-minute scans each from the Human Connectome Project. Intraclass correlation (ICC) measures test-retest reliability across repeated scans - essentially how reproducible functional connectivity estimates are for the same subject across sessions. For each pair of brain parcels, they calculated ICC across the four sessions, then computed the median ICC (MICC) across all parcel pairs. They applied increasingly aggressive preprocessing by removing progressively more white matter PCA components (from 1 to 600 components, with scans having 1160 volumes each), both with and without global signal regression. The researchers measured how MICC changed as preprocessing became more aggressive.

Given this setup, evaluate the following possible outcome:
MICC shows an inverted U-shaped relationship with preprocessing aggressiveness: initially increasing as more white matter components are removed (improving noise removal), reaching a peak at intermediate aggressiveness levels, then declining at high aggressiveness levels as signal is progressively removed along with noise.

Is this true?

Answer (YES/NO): NO